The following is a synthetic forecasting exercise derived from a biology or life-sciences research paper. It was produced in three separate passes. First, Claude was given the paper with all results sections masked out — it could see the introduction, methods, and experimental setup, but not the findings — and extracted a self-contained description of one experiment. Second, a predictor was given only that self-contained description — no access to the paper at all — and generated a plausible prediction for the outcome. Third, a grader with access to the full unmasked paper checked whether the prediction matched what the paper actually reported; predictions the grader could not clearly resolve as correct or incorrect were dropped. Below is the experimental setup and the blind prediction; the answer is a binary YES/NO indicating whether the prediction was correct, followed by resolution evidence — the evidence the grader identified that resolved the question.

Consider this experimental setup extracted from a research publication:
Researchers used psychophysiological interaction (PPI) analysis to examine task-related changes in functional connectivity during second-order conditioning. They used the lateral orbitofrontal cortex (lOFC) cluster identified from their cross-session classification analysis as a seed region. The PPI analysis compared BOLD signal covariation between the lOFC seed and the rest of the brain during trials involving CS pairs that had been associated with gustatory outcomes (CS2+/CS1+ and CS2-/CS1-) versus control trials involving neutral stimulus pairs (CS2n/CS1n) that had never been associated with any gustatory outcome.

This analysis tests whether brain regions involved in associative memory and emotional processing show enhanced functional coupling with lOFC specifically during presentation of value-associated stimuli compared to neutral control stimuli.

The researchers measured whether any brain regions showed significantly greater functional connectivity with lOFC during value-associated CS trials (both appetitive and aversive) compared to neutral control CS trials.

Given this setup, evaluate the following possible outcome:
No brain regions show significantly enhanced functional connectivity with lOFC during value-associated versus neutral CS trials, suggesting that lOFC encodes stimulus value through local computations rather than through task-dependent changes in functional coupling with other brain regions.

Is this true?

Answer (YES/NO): NO